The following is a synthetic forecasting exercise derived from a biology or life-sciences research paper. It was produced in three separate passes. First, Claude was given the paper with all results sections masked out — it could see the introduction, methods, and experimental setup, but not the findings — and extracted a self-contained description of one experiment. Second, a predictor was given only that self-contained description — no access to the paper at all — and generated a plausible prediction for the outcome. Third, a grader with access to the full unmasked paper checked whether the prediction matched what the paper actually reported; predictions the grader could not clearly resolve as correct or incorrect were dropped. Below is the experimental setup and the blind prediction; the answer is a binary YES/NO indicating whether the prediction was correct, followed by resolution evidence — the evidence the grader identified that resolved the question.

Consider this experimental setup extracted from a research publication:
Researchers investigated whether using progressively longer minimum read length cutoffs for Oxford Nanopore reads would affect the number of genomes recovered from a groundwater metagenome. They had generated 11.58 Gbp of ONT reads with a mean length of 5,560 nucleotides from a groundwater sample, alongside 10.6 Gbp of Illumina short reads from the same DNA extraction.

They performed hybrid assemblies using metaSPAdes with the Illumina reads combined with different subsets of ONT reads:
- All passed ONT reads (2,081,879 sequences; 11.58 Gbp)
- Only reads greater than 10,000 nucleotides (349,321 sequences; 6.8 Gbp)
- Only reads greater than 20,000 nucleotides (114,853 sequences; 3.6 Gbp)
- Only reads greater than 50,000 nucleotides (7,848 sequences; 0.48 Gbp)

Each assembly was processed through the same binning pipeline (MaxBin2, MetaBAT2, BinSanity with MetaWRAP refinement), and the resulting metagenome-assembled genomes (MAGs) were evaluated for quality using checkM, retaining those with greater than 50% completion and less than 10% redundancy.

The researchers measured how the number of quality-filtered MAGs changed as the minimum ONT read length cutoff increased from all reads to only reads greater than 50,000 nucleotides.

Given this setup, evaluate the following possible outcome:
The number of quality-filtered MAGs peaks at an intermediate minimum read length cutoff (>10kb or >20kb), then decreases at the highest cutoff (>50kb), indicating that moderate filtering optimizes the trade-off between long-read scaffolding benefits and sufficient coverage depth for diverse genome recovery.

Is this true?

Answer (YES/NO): NO